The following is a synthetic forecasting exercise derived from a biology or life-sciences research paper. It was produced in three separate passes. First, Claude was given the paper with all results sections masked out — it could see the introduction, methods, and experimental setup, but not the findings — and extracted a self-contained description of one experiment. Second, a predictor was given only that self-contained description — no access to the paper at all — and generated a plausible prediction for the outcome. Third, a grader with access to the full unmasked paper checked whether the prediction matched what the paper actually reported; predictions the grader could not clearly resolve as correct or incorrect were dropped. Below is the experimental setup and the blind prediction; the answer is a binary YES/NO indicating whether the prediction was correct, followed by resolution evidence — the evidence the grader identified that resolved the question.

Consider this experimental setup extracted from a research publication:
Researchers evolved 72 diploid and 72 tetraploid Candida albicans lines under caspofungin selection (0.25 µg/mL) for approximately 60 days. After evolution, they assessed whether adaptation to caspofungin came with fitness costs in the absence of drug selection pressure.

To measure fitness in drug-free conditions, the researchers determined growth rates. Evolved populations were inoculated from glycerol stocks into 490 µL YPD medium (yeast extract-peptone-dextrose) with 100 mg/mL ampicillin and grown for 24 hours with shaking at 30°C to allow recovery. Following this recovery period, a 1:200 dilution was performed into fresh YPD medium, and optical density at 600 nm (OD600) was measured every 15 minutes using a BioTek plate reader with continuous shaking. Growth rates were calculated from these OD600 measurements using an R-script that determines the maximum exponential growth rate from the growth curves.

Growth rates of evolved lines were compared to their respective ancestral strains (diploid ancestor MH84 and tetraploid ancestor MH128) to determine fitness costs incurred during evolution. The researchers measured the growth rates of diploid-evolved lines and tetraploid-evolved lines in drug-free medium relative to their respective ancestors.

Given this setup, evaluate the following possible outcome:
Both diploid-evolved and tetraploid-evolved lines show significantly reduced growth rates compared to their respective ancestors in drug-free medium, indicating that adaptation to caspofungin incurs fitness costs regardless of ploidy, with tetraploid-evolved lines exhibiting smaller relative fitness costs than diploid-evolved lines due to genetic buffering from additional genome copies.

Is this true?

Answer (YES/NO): NO